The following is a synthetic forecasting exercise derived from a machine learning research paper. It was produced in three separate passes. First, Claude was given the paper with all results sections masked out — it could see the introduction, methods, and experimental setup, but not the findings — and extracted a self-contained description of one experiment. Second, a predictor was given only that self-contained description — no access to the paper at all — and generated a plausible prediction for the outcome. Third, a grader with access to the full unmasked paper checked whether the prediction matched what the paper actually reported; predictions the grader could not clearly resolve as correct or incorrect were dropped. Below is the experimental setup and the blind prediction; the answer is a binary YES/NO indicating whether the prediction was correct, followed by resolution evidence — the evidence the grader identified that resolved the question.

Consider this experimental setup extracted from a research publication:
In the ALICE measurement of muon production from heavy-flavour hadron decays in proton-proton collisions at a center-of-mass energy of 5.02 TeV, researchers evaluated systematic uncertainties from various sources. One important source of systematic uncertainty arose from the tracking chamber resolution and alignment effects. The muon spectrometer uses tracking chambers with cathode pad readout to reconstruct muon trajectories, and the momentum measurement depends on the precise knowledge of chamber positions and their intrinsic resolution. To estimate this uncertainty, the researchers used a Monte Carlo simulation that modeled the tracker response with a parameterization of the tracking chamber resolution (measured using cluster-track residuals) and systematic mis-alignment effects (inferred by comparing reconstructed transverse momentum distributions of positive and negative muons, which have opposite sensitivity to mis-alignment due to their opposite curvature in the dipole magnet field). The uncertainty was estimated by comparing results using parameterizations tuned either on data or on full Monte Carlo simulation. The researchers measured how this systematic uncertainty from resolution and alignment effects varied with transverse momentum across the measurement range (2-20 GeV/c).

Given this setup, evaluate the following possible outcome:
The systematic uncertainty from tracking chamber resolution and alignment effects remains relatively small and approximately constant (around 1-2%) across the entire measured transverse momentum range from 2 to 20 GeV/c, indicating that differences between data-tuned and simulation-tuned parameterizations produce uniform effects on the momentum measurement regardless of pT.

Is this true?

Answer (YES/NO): NO